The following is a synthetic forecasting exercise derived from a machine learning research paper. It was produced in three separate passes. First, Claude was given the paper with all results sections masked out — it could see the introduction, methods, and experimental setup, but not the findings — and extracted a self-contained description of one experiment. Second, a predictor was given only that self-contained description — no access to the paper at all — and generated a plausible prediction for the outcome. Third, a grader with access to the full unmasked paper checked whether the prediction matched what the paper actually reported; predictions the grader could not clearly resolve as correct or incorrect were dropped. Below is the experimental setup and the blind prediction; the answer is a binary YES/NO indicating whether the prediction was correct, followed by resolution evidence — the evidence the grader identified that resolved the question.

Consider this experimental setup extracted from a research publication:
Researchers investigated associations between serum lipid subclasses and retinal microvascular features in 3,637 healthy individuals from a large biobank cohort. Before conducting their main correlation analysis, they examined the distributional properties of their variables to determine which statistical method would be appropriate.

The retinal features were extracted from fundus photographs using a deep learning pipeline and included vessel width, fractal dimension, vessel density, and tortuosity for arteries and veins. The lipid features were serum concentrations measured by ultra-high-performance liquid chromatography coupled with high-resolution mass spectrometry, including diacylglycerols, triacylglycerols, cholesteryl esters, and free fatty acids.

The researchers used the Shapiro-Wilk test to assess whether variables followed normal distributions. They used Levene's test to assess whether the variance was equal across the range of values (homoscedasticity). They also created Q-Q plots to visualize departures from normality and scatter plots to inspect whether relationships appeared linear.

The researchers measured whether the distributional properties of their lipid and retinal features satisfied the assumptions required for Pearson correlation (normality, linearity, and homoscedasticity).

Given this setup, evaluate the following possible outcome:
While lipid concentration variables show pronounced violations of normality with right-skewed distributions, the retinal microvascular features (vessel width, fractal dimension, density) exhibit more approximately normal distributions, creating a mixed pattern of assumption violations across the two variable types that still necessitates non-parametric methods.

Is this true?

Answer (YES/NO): NO